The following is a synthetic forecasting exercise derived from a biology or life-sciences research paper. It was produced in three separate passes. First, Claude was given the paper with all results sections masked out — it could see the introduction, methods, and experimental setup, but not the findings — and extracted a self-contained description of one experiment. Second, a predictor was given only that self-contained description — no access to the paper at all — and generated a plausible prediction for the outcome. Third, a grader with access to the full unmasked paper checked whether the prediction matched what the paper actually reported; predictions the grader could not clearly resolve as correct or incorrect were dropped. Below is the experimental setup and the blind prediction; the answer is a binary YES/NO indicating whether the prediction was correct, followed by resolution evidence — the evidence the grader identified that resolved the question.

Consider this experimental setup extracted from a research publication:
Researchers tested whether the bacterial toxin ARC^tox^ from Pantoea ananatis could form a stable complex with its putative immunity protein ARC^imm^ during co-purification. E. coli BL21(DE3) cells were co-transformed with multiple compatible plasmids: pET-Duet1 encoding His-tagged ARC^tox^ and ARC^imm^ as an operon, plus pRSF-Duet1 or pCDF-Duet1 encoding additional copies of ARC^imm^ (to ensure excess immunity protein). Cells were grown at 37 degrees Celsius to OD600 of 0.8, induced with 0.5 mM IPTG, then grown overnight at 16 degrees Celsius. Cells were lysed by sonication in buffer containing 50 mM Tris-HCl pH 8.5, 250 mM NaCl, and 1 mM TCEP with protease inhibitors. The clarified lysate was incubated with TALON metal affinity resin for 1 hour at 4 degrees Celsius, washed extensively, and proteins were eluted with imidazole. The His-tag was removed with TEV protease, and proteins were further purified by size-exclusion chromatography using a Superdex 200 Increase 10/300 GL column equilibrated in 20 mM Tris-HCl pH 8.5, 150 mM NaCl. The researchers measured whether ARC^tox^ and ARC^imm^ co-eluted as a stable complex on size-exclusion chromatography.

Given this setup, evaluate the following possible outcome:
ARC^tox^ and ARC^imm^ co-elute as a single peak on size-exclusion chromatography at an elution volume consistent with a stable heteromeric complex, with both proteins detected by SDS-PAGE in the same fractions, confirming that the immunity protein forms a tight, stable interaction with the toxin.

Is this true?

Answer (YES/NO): YES